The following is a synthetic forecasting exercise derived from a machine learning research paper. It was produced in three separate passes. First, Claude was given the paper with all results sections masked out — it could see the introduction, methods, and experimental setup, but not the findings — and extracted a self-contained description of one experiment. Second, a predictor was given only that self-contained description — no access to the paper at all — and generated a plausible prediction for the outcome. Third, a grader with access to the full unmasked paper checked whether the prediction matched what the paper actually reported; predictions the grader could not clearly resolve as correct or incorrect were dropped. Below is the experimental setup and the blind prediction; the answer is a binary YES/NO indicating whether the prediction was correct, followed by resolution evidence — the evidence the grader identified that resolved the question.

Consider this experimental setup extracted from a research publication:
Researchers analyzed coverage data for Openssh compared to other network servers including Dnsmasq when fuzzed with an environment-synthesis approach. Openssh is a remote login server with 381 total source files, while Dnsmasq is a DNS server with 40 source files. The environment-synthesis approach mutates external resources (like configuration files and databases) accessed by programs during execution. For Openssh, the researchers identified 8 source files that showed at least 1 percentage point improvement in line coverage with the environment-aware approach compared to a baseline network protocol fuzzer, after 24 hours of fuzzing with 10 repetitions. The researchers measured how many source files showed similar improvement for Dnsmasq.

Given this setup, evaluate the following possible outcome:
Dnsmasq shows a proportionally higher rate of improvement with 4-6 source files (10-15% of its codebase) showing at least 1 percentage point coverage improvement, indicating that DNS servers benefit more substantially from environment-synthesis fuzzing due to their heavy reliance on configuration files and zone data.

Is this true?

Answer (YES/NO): NO